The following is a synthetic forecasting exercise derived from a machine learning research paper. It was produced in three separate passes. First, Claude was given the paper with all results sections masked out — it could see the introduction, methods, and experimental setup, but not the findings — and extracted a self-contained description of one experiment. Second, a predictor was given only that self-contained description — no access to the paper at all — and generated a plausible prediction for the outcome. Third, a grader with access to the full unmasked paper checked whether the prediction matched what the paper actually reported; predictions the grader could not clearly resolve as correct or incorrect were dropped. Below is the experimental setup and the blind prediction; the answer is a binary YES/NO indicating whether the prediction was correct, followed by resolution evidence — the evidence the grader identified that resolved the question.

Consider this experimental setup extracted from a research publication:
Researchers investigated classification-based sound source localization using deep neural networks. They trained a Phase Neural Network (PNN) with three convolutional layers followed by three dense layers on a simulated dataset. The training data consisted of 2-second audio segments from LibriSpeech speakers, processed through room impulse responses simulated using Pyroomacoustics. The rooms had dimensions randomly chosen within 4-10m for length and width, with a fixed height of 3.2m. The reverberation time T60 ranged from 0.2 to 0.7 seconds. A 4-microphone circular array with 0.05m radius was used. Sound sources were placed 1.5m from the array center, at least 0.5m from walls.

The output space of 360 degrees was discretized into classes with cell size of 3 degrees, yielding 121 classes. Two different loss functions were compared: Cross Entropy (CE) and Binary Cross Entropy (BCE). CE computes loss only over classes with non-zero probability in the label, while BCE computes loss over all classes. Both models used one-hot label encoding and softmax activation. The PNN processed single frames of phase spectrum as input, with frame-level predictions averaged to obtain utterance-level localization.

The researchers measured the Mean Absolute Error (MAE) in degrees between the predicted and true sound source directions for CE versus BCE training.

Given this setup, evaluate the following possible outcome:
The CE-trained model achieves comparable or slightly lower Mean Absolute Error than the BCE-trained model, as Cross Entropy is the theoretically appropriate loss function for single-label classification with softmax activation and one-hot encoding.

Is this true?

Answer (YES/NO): NO